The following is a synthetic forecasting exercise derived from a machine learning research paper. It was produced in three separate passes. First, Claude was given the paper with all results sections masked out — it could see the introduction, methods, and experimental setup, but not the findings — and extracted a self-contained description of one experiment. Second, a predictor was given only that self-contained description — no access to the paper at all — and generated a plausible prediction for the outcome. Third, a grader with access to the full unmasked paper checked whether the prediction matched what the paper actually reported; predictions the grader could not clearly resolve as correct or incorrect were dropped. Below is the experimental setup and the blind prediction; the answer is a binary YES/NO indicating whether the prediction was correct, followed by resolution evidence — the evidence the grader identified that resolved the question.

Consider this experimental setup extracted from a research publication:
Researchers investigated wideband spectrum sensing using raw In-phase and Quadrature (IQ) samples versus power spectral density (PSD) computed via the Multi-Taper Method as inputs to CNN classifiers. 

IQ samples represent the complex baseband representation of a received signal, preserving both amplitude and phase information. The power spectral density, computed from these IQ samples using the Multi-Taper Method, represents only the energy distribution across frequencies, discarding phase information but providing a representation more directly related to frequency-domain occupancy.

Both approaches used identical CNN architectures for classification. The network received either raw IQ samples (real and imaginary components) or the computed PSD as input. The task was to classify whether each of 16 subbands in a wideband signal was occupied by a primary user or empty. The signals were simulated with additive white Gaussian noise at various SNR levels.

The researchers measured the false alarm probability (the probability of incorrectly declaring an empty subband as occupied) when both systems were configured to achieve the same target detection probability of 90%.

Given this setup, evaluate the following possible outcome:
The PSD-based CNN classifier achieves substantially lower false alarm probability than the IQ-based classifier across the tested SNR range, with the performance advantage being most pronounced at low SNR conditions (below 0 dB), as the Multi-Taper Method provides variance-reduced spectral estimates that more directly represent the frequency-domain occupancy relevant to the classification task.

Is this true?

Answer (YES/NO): NO